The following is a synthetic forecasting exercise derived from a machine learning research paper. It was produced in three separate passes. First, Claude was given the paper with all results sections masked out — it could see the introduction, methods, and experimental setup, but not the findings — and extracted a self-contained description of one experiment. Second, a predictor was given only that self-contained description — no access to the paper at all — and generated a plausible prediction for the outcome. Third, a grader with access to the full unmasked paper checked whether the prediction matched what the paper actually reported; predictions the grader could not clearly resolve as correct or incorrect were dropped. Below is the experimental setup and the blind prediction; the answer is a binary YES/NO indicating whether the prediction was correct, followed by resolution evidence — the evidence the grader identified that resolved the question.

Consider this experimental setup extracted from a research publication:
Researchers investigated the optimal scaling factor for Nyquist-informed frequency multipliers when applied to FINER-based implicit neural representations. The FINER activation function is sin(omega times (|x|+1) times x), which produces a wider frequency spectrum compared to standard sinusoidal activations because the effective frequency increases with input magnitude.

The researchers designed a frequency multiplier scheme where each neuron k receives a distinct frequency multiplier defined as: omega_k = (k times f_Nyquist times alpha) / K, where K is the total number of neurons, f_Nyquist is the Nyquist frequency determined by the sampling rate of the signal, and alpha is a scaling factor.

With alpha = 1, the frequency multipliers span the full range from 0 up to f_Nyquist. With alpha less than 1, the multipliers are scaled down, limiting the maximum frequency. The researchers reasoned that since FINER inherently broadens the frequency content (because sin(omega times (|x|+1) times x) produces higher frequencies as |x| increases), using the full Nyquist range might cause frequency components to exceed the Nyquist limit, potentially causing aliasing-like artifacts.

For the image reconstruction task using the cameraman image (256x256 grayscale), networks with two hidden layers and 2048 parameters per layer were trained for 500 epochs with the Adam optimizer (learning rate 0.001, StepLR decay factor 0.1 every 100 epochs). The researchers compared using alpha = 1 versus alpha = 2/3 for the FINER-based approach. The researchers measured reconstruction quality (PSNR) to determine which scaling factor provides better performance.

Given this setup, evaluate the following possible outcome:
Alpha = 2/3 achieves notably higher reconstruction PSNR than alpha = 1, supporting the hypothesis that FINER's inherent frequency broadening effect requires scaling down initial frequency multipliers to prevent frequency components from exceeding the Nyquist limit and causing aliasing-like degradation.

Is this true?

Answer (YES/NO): NO